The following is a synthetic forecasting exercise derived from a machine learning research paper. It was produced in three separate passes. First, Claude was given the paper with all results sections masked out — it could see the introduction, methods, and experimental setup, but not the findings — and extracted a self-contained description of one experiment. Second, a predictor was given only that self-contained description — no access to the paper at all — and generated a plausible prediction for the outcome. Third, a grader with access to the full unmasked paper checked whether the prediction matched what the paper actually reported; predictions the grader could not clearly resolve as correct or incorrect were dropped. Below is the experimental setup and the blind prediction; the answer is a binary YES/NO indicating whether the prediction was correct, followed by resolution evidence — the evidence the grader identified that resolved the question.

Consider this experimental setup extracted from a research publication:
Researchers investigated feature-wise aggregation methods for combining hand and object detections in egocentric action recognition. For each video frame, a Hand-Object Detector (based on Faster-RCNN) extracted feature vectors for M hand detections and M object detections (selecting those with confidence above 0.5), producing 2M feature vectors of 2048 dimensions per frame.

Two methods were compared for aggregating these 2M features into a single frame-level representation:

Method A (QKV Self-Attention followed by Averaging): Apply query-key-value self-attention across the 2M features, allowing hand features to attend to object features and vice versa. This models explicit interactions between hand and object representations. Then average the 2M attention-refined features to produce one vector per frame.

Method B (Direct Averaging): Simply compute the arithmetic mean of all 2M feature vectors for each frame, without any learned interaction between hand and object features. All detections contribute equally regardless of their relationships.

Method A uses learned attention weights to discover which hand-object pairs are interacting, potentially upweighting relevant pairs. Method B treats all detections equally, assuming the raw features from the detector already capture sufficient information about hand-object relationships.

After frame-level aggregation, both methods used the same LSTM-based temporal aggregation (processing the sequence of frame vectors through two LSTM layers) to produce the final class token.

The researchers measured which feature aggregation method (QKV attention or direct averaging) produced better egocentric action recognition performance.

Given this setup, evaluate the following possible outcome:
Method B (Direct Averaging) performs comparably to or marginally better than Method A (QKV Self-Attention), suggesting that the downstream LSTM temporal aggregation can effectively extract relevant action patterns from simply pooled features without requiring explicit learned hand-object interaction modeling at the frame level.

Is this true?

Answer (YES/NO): NO